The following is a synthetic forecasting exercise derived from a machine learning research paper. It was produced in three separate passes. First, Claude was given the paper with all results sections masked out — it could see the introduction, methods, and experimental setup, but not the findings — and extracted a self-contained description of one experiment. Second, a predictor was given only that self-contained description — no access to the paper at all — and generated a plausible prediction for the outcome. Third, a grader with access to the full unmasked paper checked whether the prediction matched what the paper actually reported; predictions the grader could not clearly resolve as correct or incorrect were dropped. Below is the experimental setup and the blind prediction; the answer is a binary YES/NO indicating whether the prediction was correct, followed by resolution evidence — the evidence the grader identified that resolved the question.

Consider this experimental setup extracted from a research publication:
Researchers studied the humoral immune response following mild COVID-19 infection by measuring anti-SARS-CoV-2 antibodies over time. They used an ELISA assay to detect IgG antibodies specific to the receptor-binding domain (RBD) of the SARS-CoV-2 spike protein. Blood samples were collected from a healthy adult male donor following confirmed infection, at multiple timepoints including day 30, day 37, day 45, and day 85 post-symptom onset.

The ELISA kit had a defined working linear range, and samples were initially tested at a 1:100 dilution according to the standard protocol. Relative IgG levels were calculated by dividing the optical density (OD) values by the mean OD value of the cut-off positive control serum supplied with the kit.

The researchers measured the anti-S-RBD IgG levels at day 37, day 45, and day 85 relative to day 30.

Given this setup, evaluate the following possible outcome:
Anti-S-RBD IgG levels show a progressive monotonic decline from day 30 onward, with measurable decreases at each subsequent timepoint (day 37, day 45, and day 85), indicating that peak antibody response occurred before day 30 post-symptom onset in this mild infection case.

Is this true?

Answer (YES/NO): NO